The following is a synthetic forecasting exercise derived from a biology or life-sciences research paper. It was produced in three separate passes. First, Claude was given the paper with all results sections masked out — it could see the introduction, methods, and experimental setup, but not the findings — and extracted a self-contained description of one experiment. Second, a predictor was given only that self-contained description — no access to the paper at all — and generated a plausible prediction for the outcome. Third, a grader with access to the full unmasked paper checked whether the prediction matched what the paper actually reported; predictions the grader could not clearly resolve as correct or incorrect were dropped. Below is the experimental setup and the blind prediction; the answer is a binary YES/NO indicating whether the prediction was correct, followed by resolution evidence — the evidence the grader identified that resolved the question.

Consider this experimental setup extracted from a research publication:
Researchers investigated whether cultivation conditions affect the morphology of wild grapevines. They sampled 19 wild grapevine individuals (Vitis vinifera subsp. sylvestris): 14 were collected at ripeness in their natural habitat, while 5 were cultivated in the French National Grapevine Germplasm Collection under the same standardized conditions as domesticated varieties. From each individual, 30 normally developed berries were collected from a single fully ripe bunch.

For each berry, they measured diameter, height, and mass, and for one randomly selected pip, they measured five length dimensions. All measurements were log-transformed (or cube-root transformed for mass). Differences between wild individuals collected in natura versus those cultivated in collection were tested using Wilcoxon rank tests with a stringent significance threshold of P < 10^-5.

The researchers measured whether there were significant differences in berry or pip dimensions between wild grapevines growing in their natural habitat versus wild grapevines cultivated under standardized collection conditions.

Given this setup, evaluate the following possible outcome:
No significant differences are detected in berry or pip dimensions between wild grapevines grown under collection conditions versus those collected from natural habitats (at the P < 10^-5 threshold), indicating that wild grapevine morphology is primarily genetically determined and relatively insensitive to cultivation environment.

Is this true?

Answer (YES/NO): NO